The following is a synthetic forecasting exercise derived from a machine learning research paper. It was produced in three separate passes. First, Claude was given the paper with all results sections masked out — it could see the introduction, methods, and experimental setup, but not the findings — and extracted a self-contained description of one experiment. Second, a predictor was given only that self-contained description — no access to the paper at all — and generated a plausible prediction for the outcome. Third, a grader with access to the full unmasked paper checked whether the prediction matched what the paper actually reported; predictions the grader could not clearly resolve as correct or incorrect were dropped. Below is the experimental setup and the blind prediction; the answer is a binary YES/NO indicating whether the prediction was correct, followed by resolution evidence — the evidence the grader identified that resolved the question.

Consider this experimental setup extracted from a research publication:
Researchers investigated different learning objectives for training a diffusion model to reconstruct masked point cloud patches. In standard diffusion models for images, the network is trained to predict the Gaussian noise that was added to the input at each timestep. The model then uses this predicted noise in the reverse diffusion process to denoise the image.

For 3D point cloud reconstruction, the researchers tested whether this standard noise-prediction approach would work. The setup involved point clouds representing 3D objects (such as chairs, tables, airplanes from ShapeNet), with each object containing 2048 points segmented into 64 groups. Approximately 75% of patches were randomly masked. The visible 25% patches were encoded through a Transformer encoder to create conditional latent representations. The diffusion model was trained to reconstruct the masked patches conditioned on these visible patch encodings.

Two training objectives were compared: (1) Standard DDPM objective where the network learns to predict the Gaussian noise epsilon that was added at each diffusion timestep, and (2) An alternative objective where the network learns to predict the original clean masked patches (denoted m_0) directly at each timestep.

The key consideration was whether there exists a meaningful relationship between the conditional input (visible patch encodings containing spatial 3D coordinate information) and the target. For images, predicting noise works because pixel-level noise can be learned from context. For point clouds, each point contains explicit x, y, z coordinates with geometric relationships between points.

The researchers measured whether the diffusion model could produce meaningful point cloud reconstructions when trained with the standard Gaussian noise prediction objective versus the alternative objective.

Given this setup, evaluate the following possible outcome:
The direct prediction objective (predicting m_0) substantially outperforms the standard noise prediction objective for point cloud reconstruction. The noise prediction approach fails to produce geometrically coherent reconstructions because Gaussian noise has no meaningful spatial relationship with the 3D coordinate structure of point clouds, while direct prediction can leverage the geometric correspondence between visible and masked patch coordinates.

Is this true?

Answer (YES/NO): YES